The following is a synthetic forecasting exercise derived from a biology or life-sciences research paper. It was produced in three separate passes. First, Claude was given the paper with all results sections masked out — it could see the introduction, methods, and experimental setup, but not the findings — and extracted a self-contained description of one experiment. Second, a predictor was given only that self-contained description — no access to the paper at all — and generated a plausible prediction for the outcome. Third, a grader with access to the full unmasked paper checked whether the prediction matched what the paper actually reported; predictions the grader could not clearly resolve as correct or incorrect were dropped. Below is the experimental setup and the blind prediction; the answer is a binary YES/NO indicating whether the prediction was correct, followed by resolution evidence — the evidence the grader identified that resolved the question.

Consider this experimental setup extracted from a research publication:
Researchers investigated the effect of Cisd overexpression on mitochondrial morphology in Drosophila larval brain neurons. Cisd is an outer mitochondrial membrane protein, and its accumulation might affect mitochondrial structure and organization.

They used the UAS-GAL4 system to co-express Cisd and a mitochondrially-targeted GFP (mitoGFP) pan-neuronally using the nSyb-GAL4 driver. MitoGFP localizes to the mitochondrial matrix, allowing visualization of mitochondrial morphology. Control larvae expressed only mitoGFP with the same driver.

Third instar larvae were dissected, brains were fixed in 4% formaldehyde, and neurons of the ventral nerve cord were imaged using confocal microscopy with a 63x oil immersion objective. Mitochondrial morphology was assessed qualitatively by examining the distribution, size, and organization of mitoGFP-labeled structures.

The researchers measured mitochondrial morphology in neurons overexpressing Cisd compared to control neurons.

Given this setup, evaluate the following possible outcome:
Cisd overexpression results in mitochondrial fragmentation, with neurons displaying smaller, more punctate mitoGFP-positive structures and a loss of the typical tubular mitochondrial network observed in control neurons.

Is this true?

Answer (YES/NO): NO